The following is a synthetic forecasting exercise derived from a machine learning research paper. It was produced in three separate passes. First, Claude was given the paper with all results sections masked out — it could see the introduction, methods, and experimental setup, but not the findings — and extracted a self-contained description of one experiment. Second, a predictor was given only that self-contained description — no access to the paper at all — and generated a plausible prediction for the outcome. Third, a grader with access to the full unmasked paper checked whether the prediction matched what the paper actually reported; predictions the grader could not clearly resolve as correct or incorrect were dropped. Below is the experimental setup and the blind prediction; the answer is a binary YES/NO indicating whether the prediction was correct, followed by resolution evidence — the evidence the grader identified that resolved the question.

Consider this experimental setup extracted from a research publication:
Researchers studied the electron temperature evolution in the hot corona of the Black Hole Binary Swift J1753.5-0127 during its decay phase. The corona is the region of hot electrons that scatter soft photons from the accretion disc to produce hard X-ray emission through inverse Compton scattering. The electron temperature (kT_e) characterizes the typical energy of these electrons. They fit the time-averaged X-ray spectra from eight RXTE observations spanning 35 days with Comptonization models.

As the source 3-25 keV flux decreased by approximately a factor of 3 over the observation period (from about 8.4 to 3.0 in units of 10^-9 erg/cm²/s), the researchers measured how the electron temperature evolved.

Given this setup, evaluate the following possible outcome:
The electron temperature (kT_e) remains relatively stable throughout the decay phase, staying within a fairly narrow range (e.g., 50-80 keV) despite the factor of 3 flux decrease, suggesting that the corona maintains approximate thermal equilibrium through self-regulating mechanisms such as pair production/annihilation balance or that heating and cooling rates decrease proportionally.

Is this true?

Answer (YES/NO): YES